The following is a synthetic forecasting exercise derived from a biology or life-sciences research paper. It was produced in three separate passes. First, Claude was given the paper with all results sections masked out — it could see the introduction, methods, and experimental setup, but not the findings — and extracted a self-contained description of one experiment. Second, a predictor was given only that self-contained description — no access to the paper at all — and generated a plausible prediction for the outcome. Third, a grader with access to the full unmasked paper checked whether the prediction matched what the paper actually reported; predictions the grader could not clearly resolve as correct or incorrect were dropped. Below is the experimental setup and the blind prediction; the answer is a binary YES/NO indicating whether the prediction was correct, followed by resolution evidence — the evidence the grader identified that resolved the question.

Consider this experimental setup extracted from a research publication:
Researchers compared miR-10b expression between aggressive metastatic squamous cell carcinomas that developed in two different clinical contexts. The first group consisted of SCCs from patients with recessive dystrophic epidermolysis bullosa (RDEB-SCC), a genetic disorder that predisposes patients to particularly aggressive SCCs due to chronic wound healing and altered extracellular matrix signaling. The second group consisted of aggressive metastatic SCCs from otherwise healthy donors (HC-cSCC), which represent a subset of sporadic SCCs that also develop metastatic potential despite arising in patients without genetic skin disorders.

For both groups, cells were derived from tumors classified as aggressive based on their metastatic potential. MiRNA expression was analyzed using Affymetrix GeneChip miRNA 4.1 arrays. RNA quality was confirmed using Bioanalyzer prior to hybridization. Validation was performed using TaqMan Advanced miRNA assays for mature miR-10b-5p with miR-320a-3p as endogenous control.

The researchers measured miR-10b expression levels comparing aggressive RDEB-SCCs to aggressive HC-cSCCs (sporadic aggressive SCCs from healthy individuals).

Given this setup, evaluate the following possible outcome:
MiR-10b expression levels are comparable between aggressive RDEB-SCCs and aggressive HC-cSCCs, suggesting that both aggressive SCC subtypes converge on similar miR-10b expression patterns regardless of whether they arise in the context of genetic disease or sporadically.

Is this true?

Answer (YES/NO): NO